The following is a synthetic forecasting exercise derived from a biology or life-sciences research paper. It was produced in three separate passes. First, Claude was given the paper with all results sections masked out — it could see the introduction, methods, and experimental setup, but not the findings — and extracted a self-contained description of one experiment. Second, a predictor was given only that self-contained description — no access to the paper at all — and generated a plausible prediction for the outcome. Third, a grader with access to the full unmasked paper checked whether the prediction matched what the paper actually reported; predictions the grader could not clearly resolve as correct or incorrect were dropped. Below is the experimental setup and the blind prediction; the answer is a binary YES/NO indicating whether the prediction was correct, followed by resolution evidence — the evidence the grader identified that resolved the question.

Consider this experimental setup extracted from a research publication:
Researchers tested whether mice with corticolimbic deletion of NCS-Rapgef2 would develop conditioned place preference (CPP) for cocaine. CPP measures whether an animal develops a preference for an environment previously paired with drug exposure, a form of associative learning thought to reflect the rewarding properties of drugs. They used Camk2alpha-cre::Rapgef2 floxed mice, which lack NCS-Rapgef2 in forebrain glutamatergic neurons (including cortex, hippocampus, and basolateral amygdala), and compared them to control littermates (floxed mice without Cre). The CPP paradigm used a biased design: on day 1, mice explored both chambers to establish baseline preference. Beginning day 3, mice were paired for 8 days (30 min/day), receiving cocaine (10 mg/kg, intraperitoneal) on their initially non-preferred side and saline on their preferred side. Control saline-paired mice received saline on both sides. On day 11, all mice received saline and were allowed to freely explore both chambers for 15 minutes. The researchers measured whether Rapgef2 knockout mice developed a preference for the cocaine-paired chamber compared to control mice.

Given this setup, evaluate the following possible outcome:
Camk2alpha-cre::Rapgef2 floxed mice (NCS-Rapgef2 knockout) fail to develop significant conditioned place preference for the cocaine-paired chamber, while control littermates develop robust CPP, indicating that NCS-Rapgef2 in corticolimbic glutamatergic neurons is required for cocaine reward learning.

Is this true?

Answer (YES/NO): NO